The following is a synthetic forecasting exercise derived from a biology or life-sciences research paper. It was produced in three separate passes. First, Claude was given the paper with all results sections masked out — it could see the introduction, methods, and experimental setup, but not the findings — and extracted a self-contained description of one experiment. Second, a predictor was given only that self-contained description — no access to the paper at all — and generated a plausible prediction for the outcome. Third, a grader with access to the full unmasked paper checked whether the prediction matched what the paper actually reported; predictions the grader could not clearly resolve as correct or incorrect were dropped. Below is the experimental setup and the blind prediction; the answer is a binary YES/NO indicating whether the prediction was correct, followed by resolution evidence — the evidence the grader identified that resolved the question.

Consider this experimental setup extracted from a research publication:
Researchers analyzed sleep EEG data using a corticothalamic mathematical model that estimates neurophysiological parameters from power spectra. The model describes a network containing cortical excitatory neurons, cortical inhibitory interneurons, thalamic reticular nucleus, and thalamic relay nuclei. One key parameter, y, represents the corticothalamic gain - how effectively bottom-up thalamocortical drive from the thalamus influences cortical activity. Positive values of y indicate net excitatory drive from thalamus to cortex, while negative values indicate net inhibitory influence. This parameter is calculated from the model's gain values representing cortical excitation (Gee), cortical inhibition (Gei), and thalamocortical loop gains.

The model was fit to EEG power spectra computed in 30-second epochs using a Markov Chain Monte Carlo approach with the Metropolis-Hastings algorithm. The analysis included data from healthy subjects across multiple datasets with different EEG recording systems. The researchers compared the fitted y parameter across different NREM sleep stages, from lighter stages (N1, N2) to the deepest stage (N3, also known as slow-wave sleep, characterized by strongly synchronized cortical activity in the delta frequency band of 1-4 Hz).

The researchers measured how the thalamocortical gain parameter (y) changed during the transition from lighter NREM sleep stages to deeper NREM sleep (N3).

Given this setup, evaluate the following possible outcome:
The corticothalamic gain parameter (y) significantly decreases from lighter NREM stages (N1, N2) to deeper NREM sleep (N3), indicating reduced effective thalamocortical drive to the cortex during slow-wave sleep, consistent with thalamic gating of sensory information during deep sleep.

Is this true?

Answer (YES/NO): NO